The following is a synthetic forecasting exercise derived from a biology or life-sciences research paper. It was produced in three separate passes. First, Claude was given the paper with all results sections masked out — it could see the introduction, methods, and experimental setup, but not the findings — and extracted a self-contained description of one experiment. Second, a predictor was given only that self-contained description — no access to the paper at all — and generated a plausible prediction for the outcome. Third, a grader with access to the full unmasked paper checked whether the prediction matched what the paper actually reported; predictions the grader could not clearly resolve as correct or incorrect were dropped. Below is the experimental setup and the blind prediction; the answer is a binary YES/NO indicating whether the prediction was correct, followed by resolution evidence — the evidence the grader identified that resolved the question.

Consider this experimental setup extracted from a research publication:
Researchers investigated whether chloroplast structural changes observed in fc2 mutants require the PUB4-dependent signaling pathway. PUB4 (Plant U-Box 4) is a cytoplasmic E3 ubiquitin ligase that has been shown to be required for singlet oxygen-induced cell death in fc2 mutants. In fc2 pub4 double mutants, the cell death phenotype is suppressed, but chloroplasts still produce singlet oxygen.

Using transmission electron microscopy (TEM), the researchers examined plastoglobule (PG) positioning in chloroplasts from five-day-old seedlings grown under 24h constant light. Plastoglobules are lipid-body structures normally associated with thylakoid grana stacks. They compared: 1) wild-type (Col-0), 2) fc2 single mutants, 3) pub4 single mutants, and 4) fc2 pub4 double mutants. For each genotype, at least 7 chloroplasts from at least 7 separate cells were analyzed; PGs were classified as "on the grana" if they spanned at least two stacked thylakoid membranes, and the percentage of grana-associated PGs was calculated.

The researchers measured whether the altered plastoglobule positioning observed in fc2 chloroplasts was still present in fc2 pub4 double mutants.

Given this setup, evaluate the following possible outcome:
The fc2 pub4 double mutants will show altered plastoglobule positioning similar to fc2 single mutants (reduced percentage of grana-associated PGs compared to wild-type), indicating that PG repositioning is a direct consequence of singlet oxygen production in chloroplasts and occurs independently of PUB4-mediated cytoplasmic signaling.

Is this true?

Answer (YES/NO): NO